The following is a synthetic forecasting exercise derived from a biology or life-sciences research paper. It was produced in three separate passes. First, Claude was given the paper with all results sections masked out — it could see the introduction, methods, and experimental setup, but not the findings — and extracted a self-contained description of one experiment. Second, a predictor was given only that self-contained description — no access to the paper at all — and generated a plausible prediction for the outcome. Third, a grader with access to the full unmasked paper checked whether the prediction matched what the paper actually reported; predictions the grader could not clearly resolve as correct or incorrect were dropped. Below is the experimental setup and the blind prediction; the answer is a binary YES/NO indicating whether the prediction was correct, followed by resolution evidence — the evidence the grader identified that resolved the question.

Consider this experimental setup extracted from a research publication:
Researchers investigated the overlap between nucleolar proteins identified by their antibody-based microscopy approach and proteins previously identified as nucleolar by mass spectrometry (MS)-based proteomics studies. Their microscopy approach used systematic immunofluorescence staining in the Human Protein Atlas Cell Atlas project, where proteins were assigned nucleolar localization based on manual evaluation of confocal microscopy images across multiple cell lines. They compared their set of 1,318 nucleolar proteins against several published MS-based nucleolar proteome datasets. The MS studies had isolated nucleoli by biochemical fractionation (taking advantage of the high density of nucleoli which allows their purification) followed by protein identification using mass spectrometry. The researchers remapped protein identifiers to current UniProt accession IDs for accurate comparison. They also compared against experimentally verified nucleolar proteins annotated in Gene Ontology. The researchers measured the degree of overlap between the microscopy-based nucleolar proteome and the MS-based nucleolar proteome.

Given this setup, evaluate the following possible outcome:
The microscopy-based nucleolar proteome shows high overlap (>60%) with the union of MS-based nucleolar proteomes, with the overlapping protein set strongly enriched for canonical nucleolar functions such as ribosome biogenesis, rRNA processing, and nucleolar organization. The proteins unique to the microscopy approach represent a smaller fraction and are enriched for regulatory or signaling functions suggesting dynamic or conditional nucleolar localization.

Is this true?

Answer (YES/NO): NO